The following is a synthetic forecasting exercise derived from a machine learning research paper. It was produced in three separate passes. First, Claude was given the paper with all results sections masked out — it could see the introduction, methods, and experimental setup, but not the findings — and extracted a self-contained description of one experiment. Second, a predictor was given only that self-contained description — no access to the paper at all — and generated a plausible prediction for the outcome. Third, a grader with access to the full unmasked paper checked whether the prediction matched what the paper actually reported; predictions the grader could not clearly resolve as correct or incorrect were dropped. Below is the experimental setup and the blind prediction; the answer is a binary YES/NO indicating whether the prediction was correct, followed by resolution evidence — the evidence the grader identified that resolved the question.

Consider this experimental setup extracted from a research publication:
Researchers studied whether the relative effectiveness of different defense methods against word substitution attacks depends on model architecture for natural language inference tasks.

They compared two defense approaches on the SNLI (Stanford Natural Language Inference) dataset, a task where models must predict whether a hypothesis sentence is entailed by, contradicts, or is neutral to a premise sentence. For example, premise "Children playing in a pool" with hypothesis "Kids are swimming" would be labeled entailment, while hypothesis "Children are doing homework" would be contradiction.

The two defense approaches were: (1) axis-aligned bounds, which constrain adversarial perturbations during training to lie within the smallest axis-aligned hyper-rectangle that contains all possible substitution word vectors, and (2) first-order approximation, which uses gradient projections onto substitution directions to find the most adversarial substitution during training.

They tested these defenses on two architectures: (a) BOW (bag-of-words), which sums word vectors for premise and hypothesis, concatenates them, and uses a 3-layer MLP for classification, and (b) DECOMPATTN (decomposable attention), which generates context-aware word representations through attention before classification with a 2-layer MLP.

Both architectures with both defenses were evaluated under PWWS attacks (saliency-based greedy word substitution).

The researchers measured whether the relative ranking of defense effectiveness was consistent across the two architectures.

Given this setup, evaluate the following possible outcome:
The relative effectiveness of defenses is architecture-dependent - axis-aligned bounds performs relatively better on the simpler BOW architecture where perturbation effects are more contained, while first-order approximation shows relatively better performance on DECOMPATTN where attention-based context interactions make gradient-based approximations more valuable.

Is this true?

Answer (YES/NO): NO